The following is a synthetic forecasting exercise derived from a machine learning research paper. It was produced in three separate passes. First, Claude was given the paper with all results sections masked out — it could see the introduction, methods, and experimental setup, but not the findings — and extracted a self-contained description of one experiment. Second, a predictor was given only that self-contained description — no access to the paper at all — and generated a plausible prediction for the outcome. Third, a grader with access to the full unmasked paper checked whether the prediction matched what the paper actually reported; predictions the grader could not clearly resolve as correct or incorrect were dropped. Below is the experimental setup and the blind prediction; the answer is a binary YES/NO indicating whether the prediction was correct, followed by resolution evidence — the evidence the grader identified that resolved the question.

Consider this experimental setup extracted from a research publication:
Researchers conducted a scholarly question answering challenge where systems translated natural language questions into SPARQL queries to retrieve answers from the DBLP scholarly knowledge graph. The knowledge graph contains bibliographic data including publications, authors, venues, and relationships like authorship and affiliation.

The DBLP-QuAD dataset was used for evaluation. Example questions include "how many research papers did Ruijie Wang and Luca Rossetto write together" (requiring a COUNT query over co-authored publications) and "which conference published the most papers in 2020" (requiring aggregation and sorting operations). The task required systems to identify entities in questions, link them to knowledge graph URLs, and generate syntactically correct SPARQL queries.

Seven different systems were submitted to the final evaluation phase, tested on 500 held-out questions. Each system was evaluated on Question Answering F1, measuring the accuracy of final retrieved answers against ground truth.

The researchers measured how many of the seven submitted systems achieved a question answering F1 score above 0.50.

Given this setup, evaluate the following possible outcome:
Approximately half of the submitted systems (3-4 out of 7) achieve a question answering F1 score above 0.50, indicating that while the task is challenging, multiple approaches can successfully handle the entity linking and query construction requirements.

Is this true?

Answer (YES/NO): NO